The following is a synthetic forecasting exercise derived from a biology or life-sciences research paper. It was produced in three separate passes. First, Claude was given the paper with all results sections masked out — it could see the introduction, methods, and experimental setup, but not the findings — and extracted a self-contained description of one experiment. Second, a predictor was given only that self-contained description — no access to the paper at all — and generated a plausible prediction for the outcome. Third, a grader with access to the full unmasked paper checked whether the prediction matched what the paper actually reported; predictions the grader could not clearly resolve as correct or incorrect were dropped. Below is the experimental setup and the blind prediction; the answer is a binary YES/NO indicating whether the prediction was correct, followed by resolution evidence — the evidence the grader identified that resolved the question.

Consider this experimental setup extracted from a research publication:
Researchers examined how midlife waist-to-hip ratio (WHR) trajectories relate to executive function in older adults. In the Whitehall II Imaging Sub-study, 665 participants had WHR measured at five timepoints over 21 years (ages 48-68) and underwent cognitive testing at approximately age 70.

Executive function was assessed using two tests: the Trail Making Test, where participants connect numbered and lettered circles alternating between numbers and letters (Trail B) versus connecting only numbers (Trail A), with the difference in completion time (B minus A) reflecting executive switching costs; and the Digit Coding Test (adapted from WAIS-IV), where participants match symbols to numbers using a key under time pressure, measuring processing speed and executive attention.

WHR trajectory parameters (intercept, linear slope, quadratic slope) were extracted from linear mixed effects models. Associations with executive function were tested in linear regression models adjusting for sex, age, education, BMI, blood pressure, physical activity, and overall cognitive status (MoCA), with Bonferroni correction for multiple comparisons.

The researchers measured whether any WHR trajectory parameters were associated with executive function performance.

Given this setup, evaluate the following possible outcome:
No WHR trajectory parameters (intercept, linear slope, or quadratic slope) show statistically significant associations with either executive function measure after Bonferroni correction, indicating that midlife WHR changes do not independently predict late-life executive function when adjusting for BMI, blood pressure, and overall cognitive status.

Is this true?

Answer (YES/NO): NO